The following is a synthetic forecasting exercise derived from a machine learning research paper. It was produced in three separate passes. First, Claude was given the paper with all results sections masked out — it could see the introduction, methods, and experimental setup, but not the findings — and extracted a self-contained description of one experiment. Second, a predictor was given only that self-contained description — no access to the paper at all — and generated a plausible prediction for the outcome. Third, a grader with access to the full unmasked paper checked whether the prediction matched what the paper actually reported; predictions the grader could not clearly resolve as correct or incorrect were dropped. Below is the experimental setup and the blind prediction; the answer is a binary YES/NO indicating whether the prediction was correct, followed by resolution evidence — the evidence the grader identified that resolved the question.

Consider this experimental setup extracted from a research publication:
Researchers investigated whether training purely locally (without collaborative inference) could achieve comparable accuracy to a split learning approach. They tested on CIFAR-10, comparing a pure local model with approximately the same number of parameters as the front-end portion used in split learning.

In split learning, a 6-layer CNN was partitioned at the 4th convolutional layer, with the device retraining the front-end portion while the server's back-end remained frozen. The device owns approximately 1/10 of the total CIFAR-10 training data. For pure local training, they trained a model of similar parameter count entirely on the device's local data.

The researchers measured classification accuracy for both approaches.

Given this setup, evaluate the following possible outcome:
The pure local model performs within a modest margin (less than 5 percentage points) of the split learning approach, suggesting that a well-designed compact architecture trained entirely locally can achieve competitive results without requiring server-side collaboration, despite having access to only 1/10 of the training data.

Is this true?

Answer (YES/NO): NO